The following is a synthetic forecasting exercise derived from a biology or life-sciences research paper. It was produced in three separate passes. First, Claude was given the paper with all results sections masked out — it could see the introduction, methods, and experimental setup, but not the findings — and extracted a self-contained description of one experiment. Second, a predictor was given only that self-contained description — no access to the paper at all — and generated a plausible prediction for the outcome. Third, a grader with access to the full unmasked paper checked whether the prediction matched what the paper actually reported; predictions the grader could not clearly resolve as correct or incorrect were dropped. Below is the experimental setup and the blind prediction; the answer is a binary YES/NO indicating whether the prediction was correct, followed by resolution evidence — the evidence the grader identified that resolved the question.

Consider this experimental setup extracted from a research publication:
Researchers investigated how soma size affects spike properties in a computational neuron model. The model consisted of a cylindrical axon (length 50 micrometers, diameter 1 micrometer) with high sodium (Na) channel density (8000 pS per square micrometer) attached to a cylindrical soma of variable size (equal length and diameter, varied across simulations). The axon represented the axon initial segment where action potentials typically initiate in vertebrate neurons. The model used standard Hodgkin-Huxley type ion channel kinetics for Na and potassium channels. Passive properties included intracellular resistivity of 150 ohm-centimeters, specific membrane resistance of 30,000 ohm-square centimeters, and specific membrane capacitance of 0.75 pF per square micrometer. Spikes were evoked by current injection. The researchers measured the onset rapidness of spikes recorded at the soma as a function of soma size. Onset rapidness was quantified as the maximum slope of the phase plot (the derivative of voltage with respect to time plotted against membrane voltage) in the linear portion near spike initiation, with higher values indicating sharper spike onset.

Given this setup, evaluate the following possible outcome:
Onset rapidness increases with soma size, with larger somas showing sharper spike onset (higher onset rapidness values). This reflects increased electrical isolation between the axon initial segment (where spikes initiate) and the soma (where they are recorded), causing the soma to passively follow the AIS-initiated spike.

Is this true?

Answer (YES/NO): NO